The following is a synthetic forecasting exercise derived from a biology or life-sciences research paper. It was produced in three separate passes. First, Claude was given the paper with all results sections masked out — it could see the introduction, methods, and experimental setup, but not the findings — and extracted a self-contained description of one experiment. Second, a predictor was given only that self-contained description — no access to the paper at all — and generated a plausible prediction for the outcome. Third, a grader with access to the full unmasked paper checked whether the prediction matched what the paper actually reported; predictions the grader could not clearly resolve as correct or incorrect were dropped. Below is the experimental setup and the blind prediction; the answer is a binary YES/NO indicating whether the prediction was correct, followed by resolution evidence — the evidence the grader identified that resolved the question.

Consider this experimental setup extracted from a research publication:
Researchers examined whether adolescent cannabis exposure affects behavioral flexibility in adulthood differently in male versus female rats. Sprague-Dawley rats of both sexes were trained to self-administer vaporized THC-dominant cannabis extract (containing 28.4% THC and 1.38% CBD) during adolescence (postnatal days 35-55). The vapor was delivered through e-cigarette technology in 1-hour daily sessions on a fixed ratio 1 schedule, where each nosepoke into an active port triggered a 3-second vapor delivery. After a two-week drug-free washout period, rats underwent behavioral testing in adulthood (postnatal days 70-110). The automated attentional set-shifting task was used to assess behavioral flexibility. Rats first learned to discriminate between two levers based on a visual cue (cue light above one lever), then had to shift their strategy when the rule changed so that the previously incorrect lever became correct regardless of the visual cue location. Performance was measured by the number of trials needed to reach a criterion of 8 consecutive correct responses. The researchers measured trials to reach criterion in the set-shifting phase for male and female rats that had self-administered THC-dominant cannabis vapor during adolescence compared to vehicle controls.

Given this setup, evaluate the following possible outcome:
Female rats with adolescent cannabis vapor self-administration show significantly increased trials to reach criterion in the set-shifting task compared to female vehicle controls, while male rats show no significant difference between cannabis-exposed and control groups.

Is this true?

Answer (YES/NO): YES